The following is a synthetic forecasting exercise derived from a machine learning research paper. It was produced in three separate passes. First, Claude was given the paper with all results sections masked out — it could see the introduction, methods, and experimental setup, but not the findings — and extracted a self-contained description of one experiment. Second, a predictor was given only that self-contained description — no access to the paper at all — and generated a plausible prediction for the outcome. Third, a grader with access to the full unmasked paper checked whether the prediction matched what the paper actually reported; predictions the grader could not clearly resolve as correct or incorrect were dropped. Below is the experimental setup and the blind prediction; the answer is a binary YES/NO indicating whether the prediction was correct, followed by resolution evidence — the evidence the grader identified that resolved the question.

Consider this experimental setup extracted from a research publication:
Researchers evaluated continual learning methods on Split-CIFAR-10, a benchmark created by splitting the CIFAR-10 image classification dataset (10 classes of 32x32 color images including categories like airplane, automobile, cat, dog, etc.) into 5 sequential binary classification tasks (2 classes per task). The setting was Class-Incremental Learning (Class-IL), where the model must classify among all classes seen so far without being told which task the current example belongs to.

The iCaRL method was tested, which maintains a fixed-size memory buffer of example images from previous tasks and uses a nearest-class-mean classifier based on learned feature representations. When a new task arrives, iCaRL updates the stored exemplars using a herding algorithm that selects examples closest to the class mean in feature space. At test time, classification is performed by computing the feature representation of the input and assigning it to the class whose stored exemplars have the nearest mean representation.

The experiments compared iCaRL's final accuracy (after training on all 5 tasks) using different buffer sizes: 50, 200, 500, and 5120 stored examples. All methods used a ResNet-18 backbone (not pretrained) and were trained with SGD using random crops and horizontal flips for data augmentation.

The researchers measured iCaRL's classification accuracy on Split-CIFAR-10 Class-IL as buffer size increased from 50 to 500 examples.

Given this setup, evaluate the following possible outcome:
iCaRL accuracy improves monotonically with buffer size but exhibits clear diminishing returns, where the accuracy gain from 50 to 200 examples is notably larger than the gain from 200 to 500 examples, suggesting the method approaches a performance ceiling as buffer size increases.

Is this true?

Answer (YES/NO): NO